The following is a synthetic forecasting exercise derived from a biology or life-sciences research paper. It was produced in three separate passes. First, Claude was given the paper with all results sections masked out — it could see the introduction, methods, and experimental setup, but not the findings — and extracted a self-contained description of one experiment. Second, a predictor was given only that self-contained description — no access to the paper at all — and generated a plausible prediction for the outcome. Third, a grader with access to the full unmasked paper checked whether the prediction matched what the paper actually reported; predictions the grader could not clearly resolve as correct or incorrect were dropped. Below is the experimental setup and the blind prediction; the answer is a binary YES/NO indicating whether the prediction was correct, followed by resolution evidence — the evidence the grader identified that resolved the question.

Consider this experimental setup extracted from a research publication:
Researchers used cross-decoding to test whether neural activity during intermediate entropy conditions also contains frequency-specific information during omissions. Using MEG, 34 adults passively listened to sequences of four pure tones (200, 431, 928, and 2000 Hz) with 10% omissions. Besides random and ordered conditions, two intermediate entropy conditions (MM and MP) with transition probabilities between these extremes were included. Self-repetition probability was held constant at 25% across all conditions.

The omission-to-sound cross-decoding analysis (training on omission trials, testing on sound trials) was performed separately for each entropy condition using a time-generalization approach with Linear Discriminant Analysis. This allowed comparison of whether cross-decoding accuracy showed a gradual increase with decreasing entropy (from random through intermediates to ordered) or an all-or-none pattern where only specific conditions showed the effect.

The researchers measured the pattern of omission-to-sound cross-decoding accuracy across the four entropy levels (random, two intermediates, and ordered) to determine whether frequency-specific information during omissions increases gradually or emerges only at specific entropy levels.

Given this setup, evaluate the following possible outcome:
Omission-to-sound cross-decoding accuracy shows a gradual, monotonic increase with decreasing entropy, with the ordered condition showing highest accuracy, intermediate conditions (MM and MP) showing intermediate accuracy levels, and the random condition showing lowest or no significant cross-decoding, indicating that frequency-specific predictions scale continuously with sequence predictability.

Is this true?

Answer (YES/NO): NO